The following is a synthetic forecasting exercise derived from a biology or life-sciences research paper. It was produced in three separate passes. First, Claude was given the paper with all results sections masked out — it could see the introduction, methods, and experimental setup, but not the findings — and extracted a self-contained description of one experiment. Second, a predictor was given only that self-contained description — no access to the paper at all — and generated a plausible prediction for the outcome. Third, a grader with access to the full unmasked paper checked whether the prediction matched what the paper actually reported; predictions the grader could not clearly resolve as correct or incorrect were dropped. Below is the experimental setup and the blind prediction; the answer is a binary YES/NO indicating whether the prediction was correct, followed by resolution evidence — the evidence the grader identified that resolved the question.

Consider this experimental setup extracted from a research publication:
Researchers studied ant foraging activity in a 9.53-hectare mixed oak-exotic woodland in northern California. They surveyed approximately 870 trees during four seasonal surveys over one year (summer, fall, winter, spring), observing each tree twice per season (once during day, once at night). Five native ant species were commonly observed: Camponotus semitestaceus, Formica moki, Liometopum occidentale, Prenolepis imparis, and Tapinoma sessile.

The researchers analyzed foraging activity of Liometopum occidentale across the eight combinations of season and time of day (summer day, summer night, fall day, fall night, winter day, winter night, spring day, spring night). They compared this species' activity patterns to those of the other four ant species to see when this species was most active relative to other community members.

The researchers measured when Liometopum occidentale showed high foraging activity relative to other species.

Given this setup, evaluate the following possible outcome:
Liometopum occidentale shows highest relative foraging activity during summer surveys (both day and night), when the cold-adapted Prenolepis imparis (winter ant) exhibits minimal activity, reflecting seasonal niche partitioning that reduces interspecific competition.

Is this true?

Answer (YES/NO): NO